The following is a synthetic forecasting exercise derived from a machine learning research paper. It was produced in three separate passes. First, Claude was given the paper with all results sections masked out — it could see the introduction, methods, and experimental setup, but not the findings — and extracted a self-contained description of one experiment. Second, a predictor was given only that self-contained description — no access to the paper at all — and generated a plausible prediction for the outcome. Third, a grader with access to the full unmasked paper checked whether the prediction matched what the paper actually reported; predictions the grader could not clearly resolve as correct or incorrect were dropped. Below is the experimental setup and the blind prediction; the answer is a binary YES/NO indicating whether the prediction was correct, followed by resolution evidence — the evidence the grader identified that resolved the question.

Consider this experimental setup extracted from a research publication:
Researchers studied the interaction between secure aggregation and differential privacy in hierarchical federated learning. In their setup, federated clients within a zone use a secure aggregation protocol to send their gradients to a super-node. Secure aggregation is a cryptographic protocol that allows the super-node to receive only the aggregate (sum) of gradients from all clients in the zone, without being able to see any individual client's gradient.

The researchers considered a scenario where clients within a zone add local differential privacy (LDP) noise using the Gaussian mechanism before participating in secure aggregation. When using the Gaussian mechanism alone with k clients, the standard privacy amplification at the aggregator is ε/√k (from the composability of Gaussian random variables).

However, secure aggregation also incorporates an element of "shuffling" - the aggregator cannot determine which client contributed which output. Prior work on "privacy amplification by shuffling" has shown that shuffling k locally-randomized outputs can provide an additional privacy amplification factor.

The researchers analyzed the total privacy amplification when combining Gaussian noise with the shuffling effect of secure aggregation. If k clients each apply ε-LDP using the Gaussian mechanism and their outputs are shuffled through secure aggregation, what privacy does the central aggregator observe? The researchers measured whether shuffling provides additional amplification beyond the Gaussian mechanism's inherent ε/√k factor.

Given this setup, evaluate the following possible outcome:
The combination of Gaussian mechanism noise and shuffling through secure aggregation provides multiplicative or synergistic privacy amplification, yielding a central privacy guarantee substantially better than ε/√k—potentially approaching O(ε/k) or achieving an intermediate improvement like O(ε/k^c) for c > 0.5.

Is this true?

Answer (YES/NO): YES